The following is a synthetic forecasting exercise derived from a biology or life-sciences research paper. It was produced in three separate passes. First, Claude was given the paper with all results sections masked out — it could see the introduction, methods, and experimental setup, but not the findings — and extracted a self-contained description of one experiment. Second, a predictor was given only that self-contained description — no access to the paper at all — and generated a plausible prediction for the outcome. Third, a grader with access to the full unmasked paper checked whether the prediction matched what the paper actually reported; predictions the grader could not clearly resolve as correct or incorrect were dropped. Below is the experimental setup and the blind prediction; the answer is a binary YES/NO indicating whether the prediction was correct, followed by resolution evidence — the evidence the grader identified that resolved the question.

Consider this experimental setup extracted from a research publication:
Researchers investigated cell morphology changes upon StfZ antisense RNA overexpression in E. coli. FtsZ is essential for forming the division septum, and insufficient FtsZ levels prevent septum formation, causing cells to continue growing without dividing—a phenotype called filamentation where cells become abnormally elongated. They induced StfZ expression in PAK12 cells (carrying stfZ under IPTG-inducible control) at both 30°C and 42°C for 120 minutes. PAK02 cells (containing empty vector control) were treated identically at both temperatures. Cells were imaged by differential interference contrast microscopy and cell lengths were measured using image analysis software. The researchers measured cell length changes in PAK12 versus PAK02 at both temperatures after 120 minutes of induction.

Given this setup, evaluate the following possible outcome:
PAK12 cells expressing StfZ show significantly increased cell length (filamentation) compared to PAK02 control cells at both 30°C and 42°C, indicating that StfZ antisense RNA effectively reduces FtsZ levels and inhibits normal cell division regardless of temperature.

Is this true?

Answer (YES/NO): NO